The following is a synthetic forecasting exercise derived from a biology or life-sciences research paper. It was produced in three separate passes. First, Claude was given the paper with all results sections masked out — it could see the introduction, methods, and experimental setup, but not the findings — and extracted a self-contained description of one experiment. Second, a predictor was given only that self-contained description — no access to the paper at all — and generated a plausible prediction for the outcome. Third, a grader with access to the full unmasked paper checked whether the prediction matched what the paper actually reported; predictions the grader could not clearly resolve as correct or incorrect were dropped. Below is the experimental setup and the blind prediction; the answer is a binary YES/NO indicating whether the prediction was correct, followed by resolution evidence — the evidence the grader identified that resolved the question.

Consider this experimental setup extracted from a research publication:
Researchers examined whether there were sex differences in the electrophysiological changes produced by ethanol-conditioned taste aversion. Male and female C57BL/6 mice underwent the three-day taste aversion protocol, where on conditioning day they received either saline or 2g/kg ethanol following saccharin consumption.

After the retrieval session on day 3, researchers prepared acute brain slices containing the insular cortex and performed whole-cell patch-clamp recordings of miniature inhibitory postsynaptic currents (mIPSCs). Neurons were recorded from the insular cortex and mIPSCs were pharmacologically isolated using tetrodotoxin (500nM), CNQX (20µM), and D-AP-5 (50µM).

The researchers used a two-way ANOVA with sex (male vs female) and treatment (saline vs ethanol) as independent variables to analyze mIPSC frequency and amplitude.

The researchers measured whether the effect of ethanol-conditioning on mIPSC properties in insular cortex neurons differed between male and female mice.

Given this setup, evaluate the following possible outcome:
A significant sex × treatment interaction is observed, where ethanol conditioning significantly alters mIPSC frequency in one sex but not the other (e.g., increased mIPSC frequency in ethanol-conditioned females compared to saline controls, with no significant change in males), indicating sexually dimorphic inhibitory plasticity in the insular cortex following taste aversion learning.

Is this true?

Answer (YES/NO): NO